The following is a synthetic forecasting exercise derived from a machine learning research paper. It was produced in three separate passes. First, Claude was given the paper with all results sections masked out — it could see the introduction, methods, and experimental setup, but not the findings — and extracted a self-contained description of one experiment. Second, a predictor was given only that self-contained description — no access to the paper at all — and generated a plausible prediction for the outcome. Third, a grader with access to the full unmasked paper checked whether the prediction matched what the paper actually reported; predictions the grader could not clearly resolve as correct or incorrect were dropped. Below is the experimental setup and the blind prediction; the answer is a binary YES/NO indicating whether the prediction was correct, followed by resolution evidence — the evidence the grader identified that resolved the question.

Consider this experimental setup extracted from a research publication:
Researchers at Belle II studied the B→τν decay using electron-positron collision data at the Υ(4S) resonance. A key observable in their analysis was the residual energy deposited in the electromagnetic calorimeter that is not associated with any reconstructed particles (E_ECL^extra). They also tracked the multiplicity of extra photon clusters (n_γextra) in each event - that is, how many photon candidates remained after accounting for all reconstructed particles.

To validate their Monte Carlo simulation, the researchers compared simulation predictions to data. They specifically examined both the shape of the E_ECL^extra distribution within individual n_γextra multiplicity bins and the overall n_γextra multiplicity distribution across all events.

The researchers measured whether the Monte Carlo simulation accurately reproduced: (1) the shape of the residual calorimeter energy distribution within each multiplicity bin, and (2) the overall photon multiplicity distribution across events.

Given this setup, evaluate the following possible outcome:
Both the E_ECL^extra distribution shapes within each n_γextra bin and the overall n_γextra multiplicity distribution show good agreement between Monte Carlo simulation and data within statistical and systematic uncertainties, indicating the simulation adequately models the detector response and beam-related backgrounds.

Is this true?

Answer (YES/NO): NO